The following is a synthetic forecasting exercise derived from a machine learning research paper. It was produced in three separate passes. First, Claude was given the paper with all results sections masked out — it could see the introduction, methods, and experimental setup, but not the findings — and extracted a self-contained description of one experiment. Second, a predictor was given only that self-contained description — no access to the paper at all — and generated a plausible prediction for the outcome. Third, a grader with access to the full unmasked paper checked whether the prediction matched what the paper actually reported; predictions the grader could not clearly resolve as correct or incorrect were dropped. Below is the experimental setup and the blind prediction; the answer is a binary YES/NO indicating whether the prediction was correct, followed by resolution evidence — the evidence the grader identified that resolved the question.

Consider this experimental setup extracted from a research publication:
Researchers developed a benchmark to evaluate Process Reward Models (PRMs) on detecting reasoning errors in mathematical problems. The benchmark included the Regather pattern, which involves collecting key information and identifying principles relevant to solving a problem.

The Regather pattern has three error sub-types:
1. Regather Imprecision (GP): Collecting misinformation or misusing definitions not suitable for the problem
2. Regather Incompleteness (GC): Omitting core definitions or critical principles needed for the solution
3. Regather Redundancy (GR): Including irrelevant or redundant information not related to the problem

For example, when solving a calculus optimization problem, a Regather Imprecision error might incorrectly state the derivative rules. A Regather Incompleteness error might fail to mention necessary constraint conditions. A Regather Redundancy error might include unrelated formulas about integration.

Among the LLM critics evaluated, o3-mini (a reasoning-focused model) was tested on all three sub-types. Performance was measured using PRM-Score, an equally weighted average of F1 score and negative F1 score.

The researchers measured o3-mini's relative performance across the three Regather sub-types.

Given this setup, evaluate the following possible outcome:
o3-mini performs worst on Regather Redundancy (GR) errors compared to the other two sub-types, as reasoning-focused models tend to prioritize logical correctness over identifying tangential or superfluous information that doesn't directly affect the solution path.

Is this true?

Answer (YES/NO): YES